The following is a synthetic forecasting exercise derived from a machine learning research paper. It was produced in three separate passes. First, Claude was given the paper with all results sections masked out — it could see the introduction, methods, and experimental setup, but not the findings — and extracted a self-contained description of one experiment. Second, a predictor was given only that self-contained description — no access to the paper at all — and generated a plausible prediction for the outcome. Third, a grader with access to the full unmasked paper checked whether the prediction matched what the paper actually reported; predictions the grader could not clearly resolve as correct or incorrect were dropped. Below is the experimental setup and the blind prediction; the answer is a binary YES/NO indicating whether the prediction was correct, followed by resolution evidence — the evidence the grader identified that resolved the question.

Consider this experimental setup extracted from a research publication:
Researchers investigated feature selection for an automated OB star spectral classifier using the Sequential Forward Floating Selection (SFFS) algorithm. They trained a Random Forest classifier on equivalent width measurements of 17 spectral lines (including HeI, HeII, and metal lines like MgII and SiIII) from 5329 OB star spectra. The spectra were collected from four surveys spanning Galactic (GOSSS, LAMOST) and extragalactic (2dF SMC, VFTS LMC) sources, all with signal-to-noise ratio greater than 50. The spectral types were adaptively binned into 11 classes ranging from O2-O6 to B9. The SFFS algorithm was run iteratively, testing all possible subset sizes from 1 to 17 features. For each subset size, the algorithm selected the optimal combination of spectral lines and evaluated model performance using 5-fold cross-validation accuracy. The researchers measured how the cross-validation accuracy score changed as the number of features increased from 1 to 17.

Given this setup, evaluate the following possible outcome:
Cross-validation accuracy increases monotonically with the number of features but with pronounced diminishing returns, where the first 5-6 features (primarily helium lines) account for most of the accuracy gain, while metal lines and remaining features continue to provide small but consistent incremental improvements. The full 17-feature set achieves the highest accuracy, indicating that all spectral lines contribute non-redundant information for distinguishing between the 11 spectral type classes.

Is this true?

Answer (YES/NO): NO